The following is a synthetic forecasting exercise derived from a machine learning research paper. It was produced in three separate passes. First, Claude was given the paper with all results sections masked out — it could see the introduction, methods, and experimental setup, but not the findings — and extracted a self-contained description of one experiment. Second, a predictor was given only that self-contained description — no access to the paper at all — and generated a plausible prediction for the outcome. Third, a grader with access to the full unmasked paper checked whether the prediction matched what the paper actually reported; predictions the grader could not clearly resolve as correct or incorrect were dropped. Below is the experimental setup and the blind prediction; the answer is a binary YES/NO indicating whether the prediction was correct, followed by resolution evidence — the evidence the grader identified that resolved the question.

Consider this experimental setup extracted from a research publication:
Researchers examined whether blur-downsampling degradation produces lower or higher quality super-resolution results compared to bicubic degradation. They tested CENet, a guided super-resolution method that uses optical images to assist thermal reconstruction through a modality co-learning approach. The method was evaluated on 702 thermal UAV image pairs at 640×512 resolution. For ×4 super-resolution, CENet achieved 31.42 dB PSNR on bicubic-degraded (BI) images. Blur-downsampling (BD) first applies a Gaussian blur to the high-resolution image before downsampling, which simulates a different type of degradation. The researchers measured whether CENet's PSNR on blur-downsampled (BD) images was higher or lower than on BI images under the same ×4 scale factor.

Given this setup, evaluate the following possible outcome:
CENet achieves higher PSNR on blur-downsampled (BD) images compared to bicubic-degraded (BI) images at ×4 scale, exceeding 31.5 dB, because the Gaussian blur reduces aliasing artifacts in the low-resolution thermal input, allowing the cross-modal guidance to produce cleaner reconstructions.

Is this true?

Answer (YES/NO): NO